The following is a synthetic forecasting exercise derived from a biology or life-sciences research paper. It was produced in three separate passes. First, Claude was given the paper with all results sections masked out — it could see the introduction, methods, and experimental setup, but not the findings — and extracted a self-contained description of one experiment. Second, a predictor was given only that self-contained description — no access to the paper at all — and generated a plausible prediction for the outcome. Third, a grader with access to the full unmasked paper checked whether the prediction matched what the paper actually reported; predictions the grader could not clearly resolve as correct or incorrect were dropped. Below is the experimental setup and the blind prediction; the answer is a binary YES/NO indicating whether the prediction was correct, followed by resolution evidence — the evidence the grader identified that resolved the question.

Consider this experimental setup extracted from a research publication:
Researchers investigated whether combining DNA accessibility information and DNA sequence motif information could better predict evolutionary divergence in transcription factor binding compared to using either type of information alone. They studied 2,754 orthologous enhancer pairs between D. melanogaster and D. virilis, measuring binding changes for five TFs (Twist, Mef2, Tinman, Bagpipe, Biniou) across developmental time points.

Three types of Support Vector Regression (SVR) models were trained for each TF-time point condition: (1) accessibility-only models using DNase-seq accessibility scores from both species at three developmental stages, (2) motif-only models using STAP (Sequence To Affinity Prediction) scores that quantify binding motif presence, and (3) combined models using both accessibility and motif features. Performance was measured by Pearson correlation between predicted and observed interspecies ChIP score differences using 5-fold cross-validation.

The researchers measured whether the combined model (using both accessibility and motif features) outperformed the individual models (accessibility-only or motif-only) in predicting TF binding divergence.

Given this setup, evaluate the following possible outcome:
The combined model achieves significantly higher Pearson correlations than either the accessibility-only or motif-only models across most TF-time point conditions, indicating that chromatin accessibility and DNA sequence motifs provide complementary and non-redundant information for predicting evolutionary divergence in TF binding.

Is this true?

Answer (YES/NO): YES